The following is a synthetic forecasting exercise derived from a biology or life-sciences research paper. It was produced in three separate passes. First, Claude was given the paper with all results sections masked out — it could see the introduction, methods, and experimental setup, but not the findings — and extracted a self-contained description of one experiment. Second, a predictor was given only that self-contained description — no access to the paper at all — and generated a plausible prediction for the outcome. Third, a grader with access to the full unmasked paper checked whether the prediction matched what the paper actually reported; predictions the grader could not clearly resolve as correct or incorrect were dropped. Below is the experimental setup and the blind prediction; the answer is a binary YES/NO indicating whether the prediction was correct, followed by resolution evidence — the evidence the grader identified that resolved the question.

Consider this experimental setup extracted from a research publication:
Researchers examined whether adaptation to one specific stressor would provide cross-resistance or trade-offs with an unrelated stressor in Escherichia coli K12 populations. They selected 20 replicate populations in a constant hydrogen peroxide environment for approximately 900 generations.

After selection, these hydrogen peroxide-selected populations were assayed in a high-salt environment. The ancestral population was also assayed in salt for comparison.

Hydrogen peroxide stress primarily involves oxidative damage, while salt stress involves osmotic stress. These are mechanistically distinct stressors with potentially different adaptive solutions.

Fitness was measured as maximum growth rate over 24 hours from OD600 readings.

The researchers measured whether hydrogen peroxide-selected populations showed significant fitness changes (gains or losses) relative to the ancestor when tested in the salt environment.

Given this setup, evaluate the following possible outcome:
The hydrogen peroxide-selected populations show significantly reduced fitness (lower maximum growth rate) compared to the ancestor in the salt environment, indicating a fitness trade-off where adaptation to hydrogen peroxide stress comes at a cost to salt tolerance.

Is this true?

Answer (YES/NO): YES